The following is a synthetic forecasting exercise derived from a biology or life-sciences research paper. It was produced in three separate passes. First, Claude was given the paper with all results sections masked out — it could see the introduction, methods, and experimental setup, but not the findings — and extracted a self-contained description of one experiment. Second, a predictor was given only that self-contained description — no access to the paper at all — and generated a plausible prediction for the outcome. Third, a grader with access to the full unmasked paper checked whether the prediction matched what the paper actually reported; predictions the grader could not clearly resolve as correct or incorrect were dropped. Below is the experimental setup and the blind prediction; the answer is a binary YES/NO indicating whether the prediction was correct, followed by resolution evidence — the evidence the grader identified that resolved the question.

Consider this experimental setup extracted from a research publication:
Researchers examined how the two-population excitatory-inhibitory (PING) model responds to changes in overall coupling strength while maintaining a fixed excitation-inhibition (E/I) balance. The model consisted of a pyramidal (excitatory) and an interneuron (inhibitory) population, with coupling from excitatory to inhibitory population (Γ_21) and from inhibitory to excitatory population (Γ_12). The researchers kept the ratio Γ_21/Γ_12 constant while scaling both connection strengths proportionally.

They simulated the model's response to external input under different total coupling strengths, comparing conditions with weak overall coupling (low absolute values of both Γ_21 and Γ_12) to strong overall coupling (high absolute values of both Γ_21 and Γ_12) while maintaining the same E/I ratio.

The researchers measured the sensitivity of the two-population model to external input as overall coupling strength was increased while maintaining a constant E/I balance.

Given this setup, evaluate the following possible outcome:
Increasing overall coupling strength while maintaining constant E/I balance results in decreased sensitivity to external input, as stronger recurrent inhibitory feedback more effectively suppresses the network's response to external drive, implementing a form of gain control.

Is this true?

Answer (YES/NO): NO